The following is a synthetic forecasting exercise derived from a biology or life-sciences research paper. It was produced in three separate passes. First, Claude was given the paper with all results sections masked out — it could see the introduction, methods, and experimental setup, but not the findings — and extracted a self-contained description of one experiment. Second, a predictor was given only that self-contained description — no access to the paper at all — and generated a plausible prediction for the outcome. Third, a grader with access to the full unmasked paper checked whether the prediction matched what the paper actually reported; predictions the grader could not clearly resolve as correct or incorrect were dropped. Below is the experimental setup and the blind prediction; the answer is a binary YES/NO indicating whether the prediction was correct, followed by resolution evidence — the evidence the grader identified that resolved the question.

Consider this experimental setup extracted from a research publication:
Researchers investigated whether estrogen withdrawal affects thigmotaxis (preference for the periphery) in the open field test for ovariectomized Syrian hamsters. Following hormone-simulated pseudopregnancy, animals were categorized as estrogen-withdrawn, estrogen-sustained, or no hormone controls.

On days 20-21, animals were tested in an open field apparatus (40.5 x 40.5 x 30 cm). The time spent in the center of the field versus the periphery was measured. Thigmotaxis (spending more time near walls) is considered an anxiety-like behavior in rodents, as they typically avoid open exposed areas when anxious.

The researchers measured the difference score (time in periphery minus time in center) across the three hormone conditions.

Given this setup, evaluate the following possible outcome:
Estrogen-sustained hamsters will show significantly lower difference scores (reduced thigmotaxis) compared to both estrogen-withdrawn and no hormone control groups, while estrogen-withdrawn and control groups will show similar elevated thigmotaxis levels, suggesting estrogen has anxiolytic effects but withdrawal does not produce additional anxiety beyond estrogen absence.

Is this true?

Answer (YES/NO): NO